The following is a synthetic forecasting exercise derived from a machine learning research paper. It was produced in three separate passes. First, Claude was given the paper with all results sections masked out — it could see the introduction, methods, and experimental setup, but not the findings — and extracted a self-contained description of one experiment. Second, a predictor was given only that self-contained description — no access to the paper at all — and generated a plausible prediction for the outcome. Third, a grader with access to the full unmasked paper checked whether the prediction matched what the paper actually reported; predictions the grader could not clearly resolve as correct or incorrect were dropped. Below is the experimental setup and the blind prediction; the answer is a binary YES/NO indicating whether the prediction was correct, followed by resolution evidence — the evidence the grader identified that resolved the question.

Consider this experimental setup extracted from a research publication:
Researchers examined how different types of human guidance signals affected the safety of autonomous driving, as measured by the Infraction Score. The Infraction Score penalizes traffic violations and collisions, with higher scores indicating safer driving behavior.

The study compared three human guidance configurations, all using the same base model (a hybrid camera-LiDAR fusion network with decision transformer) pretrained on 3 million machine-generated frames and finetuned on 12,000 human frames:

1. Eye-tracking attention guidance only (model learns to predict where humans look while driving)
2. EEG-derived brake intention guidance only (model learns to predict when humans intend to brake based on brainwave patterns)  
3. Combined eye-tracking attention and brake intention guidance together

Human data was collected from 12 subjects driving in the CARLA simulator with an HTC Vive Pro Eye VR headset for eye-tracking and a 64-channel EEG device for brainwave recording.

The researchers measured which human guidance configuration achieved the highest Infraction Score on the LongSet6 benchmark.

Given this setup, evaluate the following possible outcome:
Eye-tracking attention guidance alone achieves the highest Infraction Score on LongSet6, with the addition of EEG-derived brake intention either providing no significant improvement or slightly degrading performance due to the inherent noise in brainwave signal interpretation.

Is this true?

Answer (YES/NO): YES